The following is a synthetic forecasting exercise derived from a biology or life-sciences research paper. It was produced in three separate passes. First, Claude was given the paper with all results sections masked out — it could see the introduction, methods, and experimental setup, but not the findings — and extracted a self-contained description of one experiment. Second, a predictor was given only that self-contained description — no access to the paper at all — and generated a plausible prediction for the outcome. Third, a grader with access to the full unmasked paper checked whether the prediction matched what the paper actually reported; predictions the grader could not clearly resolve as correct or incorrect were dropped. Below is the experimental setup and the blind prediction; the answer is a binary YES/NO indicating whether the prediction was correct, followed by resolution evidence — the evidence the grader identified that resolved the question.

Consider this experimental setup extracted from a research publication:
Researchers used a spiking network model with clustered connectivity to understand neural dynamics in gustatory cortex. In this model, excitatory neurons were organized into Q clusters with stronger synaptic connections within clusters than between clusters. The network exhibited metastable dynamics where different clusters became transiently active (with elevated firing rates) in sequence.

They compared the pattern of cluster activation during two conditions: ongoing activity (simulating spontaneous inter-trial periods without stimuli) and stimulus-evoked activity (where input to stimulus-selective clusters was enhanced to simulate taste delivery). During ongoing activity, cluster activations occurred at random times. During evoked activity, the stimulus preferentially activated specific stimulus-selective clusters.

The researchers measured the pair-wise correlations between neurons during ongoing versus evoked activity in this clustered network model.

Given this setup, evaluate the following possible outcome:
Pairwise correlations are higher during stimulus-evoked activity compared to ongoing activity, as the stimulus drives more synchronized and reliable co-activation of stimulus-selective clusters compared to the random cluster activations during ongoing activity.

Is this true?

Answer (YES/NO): YES